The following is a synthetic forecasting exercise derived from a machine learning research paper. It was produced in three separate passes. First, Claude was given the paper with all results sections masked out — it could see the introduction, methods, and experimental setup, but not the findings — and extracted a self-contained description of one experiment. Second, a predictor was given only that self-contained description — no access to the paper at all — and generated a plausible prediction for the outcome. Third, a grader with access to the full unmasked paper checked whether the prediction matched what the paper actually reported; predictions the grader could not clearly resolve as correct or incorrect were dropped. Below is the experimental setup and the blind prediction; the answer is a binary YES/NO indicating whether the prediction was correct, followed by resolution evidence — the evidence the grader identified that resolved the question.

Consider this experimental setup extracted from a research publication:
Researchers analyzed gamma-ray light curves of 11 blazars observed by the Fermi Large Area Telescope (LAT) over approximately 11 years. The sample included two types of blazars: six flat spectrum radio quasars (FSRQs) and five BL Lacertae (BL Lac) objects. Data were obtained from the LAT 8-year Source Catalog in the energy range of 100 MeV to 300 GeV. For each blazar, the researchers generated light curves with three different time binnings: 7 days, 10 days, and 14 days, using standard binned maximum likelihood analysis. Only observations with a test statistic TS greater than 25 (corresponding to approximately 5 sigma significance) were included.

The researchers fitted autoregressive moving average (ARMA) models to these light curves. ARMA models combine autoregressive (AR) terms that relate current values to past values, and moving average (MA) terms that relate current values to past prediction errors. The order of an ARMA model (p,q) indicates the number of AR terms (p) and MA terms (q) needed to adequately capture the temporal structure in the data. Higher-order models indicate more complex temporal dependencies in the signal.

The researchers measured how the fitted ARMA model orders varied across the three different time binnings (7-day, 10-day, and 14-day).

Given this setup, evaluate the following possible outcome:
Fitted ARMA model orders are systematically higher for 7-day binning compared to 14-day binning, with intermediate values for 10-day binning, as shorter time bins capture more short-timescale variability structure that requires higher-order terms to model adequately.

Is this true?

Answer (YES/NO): NO